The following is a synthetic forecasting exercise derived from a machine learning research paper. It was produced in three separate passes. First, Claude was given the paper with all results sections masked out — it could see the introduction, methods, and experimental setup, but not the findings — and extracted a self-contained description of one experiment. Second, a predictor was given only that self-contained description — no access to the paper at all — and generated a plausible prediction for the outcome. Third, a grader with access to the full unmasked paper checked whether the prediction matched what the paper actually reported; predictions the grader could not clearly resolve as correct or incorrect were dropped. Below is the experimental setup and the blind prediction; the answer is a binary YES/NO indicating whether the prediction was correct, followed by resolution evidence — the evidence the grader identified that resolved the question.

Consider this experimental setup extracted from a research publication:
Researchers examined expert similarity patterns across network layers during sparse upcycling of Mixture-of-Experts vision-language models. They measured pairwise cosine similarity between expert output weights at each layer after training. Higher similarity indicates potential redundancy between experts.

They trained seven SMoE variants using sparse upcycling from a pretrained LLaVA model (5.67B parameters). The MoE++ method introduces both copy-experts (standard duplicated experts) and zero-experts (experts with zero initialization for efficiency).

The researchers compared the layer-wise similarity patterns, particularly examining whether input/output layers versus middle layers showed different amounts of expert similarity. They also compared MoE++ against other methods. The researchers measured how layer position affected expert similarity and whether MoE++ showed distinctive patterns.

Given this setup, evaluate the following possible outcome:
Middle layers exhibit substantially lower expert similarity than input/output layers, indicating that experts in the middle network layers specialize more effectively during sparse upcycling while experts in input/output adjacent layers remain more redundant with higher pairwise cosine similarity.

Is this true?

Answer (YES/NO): NO